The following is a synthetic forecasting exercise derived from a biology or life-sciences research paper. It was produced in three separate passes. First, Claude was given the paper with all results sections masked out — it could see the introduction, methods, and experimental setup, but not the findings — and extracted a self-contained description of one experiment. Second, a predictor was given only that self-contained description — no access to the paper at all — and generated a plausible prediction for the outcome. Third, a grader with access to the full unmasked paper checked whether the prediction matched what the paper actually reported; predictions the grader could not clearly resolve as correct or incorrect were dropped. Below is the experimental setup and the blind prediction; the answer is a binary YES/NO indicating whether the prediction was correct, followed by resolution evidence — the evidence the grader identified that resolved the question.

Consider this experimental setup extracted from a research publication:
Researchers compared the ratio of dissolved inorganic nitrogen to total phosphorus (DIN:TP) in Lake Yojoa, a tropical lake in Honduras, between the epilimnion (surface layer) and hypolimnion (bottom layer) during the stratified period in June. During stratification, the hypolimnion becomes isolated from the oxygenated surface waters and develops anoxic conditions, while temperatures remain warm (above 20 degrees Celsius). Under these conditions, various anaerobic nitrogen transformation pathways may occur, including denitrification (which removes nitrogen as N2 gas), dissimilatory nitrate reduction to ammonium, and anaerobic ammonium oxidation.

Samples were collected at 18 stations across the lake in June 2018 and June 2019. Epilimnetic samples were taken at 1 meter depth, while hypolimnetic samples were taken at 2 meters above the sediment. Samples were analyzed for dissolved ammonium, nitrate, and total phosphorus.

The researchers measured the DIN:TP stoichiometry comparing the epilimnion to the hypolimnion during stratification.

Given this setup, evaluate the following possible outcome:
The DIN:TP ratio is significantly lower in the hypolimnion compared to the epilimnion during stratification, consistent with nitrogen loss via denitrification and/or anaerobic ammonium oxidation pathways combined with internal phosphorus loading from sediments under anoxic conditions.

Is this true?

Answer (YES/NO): NO